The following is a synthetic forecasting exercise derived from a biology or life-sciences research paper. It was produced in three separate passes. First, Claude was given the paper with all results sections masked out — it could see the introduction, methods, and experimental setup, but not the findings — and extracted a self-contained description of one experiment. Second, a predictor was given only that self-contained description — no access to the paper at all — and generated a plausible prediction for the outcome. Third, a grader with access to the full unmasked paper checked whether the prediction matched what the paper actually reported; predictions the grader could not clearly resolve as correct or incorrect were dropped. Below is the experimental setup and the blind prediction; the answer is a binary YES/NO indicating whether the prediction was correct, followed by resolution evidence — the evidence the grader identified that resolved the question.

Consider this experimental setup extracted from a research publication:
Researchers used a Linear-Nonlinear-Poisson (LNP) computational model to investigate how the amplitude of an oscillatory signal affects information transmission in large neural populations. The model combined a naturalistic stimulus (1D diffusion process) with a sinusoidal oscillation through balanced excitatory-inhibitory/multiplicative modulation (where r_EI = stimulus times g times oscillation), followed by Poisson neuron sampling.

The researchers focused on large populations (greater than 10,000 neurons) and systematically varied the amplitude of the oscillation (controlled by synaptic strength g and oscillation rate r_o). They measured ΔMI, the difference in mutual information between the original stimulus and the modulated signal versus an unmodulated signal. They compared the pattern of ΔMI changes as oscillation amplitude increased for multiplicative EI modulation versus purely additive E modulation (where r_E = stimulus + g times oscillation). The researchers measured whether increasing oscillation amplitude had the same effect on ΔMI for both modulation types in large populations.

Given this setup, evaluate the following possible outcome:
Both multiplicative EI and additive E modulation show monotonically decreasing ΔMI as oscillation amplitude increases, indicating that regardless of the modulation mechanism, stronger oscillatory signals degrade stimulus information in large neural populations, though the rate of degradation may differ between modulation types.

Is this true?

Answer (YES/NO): NO